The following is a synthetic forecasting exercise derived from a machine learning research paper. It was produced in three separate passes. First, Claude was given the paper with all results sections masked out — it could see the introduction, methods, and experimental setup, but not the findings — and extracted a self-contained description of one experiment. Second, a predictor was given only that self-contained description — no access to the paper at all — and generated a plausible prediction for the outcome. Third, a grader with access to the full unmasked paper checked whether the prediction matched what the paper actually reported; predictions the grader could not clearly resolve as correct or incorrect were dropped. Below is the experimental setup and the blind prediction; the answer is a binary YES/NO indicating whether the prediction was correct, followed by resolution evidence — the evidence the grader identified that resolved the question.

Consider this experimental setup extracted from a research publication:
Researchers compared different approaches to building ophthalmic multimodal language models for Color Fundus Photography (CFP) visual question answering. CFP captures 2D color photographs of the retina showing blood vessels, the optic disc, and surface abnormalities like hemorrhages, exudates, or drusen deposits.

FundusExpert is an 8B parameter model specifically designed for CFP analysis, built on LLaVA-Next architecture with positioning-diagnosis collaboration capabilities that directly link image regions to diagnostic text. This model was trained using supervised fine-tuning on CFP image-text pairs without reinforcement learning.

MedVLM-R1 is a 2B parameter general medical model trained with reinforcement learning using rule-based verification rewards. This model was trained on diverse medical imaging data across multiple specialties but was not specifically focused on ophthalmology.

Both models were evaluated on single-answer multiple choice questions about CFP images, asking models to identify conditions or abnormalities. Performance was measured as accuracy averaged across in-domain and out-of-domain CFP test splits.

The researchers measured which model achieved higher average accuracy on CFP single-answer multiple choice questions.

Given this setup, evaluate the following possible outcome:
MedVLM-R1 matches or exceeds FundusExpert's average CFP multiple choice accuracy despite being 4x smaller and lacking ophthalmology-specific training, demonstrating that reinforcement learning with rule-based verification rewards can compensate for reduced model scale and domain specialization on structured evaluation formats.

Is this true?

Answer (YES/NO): NO